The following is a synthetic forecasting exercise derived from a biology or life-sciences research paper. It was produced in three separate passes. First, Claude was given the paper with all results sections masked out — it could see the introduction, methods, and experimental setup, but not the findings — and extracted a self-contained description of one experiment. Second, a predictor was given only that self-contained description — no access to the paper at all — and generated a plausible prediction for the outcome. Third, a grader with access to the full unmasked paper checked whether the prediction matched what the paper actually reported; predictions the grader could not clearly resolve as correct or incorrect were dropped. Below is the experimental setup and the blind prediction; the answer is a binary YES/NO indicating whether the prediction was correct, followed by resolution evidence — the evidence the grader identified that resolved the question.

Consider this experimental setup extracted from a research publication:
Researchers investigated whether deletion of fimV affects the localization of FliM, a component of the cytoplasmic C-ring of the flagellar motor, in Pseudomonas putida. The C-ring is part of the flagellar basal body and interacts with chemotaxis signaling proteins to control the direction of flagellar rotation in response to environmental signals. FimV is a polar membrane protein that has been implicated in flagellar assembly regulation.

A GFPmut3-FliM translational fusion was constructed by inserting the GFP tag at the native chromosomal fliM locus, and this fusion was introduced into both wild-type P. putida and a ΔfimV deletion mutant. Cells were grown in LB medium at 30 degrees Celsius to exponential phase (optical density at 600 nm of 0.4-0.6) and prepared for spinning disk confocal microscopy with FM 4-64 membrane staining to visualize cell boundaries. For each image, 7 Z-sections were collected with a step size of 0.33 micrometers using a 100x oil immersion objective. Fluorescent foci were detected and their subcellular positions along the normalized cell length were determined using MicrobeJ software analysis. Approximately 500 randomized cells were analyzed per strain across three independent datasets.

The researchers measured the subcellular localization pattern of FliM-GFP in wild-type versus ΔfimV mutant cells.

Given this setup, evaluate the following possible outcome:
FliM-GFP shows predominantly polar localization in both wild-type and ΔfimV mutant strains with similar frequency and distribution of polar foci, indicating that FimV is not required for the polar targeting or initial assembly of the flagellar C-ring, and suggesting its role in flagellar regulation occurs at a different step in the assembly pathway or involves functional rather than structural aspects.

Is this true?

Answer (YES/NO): NO